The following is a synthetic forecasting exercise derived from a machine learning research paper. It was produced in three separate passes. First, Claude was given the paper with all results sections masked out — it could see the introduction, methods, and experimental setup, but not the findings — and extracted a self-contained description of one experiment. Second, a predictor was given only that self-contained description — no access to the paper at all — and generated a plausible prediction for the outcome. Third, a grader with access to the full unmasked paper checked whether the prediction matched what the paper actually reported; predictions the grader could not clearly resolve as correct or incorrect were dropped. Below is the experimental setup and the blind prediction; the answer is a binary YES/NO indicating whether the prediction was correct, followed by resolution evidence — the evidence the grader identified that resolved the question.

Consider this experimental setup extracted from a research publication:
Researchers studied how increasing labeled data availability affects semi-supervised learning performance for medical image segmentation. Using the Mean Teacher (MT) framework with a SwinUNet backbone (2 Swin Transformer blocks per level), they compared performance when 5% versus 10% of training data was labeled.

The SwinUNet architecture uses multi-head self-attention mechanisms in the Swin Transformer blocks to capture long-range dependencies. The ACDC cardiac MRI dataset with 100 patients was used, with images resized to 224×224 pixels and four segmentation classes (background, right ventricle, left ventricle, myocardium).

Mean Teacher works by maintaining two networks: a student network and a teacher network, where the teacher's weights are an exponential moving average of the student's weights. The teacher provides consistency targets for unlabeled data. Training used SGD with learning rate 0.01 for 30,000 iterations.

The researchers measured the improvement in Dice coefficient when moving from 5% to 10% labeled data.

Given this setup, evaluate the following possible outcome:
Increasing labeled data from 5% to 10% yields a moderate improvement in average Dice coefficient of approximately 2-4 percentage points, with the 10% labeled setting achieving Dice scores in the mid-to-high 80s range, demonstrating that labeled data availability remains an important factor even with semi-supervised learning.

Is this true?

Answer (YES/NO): NO